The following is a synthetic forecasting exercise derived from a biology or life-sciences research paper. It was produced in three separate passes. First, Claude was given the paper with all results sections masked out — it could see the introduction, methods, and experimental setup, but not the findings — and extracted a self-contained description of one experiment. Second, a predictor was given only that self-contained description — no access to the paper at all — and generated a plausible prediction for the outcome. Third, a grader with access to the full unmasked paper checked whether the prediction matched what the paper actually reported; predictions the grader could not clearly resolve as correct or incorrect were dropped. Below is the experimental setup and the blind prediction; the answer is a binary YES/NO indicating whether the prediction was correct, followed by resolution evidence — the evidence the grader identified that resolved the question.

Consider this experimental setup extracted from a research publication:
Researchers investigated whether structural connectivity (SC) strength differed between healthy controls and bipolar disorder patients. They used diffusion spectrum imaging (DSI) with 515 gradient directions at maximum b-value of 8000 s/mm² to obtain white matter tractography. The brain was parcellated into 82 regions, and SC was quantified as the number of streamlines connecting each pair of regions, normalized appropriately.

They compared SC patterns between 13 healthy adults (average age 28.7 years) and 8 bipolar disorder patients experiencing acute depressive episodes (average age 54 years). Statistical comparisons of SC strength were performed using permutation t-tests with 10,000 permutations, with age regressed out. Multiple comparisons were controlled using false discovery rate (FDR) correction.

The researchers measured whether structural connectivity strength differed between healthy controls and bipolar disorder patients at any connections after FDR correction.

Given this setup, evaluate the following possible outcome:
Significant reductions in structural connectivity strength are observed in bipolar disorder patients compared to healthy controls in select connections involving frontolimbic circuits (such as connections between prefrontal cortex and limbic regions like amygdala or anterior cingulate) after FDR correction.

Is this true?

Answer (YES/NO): NO